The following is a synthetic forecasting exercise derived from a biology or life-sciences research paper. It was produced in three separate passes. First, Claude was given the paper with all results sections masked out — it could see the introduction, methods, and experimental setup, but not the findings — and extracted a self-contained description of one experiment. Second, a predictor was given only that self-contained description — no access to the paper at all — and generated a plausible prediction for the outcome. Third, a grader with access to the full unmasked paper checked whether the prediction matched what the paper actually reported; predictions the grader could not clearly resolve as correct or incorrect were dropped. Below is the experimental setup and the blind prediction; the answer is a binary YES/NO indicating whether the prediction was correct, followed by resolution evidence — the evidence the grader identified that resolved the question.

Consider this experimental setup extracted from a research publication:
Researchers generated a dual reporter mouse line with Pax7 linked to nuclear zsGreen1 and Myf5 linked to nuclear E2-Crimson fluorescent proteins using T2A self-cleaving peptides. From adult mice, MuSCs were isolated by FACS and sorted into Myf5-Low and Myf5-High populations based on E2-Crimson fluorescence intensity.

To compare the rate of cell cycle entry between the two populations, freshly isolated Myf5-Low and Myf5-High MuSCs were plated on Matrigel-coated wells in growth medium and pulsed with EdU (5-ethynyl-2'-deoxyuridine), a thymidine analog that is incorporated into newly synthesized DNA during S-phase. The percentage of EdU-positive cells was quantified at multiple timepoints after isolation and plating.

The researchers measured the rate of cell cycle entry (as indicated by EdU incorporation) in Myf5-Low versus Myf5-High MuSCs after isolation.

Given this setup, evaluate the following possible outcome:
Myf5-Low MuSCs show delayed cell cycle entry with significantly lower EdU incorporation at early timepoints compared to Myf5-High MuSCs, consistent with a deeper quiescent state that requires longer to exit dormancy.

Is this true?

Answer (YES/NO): YES